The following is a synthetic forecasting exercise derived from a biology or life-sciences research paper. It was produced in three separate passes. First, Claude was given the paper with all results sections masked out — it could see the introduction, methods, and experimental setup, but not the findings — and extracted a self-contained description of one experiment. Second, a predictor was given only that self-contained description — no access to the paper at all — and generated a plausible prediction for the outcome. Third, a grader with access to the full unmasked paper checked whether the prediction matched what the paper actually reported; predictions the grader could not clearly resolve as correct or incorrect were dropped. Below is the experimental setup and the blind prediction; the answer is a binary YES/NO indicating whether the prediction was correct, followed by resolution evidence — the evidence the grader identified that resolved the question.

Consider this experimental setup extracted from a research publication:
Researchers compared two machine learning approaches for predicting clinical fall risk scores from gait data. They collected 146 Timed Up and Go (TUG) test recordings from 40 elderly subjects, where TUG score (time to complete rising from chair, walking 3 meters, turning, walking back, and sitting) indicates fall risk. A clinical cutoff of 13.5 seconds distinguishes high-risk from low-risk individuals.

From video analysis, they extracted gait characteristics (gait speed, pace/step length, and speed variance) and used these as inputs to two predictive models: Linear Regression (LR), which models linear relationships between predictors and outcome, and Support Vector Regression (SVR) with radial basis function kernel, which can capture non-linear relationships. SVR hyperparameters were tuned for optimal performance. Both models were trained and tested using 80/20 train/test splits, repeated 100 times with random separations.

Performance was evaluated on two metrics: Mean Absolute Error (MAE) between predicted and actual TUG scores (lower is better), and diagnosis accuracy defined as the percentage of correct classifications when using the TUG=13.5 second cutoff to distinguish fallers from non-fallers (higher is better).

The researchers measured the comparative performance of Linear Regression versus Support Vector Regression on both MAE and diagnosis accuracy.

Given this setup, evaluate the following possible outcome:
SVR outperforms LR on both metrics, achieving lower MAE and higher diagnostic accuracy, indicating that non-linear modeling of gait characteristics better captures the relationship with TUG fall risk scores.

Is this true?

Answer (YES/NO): NO